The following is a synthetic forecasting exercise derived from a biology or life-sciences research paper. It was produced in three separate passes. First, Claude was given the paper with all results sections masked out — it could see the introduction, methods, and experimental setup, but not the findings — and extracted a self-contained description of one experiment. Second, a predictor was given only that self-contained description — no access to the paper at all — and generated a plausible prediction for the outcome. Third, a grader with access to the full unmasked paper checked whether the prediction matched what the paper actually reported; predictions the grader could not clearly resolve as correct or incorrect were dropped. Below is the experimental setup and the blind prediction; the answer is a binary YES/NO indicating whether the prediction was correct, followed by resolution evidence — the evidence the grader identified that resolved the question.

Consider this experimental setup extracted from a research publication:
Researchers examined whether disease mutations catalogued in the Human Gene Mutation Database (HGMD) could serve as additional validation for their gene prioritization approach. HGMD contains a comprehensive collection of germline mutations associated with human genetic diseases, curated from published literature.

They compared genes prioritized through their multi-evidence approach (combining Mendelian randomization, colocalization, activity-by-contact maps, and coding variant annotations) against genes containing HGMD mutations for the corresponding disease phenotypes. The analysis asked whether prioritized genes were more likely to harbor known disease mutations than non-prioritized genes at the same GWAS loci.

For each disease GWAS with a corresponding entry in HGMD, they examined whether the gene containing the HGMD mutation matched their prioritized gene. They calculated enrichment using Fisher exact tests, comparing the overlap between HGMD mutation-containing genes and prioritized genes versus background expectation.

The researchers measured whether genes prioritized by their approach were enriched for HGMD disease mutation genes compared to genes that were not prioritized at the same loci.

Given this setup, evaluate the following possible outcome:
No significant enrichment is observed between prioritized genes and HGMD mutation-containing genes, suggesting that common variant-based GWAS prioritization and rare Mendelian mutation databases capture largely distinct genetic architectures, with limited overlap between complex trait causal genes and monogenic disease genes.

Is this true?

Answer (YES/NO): NO